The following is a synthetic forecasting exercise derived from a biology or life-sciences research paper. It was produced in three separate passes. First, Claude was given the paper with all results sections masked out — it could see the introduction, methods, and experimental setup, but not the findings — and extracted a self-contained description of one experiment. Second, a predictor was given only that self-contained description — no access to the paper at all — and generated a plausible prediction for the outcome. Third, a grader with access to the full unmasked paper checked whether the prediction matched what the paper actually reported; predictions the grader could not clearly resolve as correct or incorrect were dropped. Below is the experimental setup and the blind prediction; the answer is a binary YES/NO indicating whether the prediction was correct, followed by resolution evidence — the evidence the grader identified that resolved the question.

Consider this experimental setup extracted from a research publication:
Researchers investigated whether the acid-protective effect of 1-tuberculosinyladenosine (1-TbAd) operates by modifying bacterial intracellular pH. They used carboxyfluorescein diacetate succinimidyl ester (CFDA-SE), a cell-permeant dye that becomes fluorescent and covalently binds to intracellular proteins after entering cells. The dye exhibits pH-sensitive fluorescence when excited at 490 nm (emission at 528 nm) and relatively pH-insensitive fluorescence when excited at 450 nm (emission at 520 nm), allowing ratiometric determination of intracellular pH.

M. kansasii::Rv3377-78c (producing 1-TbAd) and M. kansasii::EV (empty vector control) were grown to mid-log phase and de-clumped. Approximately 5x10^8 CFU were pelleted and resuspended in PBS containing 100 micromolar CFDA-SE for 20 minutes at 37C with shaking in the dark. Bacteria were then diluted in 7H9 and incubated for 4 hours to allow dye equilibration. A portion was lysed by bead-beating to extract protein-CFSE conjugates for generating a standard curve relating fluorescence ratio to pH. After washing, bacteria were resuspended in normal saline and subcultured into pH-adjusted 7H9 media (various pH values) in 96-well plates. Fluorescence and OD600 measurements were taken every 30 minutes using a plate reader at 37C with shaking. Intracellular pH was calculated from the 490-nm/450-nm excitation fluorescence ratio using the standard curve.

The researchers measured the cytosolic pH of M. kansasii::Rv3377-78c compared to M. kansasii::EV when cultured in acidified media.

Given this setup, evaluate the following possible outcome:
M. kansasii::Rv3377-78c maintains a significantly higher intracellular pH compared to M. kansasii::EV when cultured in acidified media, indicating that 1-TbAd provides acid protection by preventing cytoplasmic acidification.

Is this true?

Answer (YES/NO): NO